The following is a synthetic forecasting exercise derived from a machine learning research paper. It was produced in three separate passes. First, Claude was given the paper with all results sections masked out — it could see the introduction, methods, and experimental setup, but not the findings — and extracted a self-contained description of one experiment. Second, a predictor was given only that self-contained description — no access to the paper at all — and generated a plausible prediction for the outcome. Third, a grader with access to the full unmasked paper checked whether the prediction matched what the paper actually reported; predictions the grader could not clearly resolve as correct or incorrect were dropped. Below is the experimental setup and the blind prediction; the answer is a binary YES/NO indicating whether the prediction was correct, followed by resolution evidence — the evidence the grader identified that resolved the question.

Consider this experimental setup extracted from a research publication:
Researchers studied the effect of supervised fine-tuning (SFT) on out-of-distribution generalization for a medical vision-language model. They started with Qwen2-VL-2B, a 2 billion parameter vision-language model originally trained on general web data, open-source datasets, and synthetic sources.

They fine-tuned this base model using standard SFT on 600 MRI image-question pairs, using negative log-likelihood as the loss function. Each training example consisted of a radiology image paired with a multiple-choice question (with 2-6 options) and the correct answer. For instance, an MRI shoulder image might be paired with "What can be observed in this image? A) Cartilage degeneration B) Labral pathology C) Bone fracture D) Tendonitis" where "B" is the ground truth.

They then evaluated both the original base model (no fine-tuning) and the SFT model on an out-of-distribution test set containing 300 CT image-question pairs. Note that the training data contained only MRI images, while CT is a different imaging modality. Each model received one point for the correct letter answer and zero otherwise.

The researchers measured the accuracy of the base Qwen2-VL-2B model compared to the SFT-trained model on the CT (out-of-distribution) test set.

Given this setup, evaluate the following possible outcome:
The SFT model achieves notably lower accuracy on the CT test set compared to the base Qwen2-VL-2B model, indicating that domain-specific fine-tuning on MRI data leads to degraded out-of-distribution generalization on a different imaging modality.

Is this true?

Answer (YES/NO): NO